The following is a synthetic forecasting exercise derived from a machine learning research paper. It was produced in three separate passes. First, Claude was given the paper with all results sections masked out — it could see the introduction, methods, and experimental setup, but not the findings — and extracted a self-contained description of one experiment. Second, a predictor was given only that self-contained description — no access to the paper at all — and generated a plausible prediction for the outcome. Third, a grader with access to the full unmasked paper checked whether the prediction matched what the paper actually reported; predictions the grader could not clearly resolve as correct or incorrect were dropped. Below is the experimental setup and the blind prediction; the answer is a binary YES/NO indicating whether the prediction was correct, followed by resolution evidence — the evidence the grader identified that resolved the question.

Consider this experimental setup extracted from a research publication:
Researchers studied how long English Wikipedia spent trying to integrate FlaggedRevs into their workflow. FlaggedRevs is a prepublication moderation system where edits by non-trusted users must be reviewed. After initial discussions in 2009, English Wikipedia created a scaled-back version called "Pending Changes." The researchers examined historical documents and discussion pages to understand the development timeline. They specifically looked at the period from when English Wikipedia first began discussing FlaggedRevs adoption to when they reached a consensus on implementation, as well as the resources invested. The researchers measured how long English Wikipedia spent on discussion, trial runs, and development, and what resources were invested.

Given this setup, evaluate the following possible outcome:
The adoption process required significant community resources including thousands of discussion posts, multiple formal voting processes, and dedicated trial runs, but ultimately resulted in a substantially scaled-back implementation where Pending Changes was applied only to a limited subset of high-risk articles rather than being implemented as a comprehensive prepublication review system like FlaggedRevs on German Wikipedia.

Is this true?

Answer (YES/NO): YES